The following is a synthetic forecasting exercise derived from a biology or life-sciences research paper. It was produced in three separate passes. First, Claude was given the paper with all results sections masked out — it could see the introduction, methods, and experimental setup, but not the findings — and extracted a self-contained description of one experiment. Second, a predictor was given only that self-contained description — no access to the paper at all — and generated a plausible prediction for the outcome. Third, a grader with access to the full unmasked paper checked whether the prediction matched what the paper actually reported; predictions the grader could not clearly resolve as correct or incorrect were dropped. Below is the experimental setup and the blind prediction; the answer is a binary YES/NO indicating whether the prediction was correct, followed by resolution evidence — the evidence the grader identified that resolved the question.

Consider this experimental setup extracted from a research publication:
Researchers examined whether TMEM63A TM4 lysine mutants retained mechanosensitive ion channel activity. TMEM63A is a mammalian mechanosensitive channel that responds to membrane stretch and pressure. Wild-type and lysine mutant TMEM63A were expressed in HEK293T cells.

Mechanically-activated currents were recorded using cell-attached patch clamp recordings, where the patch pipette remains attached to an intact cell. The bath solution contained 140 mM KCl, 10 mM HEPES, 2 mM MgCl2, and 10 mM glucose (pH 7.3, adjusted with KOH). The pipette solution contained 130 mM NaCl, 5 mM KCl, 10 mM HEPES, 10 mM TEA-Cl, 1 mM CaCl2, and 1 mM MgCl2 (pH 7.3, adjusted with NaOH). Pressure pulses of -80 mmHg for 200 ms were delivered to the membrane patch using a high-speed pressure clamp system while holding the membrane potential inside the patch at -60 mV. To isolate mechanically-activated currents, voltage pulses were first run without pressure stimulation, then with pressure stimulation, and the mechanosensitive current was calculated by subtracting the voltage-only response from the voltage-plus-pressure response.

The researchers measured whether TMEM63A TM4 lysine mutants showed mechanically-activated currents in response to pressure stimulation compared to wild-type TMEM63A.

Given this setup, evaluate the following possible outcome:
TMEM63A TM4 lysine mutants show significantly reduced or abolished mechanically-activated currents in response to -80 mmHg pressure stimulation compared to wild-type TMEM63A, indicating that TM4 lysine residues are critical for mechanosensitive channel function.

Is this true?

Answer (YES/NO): NO